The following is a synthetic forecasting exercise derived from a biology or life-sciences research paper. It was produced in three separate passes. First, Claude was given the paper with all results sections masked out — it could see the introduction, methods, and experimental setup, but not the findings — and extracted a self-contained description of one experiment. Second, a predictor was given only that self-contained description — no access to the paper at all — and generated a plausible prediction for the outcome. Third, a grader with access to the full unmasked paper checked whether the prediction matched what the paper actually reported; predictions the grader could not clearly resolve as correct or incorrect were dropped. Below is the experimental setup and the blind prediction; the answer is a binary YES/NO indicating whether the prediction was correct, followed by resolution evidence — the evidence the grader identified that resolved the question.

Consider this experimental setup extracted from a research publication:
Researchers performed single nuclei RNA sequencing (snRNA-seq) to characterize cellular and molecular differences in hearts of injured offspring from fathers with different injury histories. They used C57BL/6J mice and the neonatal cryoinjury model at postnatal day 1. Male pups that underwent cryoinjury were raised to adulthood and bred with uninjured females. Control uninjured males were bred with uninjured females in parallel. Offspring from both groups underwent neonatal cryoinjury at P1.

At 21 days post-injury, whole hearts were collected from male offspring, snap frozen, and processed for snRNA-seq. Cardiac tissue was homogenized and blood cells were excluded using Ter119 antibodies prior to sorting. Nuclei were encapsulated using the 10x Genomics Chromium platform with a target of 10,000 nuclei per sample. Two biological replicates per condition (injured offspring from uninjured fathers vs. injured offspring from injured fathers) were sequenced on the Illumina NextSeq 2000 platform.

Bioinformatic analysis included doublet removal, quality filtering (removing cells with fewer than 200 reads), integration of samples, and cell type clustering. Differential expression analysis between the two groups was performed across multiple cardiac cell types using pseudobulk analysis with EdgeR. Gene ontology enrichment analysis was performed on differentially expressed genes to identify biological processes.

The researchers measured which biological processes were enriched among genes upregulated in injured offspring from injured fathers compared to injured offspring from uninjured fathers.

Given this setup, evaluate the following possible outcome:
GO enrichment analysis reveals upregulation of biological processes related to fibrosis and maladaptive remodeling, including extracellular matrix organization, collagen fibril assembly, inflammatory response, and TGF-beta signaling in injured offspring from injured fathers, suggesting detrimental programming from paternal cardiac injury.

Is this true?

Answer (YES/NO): NO